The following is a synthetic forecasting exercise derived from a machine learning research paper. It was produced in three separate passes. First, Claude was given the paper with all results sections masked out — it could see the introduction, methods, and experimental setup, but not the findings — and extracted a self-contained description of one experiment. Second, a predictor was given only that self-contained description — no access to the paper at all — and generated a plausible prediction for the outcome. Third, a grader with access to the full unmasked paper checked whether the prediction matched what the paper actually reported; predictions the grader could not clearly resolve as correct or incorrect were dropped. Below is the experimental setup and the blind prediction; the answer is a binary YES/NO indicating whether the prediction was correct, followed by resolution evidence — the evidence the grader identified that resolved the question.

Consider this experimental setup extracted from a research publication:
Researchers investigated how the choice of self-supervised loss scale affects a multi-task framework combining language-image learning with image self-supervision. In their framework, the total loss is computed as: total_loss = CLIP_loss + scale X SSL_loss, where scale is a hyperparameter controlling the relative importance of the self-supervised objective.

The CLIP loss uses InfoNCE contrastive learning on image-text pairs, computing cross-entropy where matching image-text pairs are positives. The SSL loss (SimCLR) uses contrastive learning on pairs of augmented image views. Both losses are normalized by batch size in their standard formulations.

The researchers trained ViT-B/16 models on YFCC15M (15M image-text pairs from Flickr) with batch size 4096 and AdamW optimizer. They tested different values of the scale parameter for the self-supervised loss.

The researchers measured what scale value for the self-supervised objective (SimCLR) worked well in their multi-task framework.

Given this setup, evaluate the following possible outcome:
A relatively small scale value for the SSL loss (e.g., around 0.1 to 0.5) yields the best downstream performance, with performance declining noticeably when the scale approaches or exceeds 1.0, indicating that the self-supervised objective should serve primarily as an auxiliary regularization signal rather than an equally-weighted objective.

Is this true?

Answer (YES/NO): NO